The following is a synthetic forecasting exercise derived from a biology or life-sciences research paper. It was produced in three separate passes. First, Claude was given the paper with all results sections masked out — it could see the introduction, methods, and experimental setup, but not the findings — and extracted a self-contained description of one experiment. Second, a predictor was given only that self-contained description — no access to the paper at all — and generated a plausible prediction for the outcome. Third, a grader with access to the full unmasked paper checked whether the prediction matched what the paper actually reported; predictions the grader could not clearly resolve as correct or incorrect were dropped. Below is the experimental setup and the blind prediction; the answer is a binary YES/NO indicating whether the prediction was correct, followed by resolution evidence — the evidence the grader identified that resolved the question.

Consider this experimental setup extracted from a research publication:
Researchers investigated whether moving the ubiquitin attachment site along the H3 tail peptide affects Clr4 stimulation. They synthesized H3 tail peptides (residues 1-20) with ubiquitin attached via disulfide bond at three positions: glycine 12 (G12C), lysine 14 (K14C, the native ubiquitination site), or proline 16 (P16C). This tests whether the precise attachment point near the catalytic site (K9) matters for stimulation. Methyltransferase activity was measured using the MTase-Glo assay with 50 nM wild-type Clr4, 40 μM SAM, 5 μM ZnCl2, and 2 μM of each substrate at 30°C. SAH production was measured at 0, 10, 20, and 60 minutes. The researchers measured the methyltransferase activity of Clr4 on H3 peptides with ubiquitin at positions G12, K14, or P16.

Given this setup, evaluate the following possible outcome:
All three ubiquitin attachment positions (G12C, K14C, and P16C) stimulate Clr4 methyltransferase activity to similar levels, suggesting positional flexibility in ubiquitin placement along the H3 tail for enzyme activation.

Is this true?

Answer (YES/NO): NO